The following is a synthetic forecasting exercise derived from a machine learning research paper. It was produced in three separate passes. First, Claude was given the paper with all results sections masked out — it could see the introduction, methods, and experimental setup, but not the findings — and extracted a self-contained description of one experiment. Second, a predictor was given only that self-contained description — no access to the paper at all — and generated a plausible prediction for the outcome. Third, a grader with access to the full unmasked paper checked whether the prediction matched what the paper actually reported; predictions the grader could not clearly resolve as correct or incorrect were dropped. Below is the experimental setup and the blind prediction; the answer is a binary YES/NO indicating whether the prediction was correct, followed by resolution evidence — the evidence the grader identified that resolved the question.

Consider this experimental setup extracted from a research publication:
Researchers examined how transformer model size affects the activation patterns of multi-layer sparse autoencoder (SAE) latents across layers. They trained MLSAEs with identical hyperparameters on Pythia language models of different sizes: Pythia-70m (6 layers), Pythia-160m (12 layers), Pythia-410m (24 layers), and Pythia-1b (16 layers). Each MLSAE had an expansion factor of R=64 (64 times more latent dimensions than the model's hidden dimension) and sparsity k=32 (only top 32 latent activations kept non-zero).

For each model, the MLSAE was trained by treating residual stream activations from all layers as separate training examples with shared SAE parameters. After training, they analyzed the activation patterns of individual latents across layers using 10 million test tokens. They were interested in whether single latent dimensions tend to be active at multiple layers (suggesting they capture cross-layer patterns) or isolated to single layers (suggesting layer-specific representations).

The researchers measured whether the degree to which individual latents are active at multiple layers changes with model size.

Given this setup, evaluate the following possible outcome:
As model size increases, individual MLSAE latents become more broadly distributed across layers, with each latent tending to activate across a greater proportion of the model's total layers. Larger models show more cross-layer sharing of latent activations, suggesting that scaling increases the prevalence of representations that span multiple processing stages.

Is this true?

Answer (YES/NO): YES